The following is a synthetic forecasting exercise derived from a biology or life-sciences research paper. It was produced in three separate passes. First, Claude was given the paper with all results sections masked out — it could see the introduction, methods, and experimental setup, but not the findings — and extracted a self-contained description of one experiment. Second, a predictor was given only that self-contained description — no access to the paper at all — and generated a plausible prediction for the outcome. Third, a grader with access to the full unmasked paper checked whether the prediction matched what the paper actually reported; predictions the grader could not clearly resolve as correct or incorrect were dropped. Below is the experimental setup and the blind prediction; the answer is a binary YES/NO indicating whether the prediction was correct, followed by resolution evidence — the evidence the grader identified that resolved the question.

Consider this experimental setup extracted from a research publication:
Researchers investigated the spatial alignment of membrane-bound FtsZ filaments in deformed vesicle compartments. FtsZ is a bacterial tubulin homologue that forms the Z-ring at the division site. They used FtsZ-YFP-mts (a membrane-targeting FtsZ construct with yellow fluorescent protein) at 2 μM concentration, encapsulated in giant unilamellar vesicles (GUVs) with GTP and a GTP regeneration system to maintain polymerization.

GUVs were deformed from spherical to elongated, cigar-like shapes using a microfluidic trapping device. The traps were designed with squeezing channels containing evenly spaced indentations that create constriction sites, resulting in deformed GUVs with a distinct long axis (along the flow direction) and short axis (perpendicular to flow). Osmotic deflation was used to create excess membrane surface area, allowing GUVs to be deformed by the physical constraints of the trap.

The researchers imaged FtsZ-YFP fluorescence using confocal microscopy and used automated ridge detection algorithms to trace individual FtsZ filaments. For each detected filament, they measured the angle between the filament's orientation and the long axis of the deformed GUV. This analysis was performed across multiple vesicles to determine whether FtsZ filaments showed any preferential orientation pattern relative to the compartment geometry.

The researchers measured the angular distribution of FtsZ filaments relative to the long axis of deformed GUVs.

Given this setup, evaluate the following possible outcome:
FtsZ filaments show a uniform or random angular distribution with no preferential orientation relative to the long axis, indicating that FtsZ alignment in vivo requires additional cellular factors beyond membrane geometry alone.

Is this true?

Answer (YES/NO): NO